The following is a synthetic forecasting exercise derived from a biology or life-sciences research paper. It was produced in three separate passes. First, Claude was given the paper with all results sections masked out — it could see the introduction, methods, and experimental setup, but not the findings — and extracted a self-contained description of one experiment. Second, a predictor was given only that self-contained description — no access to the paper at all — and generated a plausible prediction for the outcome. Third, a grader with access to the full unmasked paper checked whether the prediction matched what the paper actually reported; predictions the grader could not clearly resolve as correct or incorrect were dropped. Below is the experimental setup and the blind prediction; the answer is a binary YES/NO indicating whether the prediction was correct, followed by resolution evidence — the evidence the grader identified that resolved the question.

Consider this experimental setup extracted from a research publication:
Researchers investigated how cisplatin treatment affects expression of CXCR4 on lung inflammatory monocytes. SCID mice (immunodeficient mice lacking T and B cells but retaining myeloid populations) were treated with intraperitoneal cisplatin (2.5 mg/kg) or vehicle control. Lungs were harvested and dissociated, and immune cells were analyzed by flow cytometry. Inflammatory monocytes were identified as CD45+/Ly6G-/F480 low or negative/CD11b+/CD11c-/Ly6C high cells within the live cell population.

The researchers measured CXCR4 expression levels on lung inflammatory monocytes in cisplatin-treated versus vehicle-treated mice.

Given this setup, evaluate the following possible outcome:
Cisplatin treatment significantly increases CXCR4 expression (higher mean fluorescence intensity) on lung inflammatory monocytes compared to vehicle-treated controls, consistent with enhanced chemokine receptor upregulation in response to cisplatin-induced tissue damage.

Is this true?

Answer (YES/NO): YES